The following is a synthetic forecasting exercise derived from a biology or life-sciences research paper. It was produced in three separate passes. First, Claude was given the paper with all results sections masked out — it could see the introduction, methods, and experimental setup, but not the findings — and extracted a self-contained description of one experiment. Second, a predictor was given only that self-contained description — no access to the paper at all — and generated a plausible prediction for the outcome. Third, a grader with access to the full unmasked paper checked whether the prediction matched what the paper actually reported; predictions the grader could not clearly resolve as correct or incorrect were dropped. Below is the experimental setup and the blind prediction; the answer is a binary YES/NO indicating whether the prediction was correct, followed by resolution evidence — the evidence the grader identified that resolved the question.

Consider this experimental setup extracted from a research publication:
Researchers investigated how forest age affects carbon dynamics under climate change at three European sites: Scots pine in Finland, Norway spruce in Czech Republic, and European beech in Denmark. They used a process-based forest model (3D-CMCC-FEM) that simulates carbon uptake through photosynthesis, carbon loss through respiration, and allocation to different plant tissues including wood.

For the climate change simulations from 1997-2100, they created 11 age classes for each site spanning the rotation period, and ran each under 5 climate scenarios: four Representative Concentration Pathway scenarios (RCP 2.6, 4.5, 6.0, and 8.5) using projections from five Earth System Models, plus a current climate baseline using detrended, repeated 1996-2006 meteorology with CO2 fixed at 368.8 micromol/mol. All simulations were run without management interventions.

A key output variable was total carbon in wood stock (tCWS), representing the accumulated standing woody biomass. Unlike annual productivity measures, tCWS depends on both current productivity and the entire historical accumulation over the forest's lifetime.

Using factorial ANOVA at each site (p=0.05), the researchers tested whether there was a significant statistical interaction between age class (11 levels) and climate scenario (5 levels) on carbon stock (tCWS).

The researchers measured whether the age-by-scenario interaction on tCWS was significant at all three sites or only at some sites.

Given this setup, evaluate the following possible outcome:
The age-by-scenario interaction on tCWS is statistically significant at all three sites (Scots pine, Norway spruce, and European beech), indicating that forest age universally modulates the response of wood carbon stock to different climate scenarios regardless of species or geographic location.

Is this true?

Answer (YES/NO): NO